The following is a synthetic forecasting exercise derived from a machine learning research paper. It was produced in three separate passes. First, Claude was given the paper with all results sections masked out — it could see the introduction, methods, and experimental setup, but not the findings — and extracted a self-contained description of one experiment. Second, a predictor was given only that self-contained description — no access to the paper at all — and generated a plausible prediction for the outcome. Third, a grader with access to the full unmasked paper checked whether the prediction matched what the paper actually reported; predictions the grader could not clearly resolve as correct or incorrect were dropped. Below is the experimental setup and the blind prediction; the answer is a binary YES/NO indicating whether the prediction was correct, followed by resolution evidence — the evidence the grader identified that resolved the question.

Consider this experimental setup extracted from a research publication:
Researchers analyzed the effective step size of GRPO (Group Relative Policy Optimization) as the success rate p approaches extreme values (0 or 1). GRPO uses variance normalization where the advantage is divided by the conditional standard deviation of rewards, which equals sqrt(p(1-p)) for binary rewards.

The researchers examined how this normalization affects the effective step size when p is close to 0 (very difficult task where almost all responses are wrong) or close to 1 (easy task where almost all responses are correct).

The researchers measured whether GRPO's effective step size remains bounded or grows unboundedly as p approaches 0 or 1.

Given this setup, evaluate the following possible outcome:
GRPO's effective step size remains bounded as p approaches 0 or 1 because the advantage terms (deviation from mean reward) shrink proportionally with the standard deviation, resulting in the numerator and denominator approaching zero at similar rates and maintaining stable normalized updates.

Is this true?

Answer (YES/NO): NO